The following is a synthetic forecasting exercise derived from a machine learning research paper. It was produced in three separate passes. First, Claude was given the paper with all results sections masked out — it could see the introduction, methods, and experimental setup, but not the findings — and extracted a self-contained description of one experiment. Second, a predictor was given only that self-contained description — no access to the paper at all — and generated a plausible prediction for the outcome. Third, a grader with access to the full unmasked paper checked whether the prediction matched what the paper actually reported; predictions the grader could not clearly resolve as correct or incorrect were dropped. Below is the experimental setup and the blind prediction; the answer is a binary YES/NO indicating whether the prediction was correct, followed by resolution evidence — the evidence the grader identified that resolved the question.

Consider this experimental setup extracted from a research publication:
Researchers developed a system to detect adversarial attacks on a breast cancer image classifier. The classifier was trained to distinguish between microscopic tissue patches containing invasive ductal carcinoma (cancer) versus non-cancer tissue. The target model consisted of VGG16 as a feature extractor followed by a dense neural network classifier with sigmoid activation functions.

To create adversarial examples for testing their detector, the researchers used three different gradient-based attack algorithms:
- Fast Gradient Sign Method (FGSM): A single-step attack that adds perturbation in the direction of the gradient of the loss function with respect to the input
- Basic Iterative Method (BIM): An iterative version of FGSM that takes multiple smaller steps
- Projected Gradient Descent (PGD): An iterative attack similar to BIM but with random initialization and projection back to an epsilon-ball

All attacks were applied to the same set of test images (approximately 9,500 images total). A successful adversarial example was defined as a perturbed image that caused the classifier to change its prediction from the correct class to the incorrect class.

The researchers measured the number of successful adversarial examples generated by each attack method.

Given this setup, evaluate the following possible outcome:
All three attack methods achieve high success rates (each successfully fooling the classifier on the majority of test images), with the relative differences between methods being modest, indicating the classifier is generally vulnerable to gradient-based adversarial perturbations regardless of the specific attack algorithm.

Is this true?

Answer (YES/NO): NO